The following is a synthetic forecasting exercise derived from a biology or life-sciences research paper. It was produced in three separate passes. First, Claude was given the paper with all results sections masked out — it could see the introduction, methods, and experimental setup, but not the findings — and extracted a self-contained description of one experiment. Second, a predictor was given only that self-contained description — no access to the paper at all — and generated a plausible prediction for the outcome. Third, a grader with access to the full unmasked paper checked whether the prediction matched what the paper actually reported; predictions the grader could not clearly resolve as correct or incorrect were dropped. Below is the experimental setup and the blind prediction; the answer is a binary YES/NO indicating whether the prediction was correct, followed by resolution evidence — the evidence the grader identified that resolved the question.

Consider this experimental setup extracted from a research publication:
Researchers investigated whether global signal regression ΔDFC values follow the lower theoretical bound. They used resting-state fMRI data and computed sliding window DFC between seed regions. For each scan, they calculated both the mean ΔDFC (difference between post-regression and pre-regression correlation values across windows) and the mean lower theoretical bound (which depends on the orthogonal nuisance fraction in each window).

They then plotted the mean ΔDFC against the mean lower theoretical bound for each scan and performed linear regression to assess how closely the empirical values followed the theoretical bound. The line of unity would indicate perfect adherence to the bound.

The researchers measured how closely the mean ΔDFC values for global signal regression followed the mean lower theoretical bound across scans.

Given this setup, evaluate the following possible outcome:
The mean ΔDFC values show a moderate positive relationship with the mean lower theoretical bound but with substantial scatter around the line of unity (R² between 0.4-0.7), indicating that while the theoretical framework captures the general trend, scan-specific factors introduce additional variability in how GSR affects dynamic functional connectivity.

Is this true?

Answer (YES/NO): NO